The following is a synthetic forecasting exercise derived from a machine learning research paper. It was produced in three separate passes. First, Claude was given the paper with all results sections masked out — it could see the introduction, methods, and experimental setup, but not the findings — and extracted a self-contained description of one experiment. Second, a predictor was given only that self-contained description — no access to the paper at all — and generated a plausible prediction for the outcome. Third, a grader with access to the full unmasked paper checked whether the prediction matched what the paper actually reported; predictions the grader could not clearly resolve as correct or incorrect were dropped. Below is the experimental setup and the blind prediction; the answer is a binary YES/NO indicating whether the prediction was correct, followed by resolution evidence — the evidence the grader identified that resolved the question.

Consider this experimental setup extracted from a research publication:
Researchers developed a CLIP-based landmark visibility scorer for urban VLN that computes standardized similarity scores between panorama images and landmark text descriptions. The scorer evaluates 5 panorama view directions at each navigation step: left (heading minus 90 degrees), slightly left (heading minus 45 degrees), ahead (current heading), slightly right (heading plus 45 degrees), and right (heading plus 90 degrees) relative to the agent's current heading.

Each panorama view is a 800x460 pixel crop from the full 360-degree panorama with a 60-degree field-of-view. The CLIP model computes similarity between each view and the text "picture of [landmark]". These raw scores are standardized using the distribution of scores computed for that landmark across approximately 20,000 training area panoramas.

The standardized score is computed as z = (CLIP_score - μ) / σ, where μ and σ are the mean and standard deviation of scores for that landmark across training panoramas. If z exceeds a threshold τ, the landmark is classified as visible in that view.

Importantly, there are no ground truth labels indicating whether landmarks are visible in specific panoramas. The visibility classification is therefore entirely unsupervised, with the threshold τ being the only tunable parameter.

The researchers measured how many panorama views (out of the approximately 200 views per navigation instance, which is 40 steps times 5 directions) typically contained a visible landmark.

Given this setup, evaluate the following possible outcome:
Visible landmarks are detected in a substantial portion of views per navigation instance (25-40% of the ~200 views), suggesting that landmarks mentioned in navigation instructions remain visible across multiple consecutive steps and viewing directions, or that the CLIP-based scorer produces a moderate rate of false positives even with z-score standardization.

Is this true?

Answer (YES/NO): NO